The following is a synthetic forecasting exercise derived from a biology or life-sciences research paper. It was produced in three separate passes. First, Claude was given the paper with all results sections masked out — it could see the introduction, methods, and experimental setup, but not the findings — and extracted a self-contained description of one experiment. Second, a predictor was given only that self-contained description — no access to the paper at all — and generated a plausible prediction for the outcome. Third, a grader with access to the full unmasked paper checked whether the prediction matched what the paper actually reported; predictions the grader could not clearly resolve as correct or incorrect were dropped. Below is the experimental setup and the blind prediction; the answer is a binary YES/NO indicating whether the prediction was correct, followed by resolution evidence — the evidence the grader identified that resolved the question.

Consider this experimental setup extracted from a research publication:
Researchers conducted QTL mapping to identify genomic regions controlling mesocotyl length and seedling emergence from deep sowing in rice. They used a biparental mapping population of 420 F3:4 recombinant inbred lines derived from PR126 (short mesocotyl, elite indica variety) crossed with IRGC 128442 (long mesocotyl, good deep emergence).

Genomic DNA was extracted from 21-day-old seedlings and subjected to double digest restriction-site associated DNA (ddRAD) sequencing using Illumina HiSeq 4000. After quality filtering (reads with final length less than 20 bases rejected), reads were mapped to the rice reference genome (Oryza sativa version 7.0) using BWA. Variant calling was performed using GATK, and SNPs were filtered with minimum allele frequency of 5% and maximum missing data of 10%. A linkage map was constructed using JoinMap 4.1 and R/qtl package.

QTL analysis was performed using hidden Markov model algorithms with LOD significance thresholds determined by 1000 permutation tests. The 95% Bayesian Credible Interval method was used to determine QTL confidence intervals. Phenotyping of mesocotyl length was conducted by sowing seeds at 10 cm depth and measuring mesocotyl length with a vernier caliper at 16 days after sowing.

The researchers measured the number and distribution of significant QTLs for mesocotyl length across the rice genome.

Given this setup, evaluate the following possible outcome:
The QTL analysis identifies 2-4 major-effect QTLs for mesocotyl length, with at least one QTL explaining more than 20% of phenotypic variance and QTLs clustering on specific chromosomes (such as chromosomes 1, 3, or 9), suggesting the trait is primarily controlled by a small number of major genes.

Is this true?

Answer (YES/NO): NO